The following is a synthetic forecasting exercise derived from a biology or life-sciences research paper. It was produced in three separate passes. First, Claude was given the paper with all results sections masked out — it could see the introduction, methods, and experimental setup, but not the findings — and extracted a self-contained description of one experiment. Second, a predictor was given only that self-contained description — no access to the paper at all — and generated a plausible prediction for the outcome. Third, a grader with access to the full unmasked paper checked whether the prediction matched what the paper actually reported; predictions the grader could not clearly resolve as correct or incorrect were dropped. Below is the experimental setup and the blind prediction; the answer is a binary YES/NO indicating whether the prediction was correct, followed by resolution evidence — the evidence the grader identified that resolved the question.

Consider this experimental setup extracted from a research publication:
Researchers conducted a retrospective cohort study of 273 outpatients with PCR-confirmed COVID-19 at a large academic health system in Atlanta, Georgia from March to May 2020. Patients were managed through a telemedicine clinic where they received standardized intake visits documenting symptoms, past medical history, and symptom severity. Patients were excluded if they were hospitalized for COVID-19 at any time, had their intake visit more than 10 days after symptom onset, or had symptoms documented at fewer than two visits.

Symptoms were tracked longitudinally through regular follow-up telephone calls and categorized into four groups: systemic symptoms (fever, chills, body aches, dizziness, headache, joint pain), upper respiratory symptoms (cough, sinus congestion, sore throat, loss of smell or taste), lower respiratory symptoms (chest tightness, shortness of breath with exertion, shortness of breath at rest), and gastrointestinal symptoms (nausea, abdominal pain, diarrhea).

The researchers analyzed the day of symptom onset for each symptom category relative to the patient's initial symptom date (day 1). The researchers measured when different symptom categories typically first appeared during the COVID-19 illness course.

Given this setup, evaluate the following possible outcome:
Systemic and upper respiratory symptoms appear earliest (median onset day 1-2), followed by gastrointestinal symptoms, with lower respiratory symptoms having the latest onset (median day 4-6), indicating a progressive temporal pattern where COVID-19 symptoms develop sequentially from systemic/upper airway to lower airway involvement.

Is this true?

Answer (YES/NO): NO